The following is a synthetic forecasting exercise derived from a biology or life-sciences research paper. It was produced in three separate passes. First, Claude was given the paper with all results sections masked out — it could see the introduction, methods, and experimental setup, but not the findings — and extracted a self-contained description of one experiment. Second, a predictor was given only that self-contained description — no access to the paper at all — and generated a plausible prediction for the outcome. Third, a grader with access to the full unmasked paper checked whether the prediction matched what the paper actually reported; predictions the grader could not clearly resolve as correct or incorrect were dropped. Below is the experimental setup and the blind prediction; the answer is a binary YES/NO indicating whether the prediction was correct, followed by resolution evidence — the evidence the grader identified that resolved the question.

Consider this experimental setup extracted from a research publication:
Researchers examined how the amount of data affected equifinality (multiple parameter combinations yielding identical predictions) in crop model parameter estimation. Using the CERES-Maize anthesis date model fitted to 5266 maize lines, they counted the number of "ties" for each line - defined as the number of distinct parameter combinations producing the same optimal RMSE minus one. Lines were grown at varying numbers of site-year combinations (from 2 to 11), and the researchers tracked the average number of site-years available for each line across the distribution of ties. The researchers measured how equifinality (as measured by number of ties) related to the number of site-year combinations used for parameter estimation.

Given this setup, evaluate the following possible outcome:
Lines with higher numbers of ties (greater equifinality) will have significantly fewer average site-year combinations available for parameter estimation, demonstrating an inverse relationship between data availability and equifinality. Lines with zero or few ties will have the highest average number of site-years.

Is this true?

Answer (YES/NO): YES